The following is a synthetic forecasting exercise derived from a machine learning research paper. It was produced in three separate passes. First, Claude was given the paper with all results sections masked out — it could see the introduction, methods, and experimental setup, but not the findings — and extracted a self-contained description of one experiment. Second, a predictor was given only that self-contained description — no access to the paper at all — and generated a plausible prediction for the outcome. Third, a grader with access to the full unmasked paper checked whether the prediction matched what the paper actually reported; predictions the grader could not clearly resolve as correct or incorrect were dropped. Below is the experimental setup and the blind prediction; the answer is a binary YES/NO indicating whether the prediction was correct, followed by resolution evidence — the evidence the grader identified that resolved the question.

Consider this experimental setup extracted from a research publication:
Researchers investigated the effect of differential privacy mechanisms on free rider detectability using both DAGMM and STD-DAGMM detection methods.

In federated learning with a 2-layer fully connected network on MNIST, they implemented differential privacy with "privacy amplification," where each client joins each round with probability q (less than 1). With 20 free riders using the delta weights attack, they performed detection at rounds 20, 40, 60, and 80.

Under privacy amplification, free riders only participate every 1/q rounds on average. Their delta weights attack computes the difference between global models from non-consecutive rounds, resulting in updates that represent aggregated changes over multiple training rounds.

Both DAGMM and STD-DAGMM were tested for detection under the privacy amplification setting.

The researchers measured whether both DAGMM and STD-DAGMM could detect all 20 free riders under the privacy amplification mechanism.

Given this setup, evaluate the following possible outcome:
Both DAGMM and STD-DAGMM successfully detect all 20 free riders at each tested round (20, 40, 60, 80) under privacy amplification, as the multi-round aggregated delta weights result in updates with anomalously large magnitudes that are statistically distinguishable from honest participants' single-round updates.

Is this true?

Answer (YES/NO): YES